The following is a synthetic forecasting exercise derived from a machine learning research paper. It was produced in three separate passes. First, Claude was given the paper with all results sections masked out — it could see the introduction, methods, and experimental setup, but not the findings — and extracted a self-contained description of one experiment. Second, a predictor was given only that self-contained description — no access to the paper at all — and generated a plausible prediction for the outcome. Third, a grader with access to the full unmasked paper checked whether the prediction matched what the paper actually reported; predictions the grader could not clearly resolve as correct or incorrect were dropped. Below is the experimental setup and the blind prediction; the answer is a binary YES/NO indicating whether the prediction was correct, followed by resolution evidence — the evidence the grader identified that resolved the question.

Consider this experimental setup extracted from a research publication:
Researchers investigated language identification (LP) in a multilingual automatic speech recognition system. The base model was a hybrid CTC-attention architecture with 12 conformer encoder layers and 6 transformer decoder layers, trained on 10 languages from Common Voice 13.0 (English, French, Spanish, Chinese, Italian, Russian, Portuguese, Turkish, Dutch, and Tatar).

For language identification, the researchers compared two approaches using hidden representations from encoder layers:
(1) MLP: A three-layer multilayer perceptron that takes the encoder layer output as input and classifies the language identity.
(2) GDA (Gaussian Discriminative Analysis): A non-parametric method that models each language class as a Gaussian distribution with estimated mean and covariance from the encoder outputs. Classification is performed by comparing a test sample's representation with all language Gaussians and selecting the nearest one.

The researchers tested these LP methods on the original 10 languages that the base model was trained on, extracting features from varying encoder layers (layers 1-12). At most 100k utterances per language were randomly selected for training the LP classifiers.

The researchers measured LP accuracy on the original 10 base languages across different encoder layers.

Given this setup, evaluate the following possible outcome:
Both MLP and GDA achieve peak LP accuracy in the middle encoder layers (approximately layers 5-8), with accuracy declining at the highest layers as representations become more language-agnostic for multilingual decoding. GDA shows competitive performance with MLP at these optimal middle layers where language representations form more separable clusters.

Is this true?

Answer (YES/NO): NO